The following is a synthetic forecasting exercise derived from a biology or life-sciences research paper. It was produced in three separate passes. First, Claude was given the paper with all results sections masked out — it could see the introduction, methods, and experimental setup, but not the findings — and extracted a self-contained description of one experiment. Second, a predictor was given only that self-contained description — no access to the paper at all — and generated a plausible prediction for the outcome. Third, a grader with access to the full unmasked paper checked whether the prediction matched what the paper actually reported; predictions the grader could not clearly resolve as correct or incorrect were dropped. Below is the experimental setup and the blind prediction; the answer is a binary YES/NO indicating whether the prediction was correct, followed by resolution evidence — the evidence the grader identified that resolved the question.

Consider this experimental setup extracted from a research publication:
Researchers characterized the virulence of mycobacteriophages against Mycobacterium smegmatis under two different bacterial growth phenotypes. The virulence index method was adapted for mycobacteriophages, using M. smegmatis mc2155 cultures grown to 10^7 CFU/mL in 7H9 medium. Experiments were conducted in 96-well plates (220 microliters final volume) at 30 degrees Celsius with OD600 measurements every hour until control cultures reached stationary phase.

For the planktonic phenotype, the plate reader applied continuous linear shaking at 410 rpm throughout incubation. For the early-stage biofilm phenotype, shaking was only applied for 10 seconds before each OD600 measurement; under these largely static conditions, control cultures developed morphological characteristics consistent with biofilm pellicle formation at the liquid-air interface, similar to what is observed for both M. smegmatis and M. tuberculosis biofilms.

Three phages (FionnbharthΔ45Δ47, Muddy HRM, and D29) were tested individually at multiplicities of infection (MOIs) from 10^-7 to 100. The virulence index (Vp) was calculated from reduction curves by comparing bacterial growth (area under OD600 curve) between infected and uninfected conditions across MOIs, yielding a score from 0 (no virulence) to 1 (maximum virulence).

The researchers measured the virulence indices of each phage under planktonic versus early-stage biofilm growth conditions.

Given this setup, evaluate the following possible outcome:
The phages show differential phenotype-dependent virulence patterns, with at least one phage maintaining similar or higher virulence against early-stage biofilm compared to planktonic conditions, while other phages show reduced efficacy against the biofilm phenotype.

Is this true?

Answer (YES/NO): NO